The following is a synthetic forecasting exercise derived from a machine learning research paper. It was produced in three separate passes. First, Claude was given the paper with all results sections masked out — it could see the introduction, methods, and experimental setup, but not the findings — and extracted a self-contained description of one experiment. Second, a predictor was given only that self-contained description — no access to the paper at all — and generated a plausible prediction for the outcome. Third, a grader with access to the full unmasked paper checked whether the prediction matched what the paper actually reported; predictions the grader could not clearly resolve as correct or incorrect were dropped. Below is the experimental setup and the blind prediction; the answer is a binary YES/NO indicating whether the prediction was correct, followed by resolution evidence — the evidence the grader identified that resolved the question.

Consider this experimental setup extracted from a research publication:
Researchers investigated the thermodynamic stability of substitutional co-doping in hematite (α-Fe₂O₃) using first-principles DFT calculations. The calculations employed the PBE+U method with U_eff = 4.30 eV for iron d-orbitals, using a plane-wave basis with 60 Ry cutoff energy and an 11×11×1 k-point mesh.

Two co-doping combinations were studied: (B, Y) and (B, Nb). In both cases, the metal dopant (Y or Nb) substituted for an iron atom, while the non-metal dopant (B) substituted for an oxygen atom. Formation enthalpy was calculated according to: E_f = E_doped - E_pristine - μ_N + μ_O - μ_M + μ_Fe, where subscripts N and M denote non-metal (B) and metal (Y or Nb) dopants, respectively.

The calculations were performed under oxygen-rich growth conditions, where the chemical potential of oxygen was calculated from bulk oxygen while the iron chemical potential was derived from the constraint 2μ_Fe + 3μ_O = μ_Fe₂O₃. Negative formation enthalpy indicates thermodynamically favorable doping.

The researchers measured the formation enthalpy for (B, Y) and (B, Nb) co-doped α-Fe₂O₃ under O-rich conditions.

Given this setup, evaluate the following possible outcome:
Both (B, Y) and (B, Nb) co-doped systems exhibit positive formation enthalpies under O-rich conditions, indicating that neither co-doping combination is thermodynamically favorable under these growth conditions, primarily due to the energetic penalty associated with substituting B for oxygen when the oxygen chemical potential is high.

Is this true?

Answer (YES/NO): NO